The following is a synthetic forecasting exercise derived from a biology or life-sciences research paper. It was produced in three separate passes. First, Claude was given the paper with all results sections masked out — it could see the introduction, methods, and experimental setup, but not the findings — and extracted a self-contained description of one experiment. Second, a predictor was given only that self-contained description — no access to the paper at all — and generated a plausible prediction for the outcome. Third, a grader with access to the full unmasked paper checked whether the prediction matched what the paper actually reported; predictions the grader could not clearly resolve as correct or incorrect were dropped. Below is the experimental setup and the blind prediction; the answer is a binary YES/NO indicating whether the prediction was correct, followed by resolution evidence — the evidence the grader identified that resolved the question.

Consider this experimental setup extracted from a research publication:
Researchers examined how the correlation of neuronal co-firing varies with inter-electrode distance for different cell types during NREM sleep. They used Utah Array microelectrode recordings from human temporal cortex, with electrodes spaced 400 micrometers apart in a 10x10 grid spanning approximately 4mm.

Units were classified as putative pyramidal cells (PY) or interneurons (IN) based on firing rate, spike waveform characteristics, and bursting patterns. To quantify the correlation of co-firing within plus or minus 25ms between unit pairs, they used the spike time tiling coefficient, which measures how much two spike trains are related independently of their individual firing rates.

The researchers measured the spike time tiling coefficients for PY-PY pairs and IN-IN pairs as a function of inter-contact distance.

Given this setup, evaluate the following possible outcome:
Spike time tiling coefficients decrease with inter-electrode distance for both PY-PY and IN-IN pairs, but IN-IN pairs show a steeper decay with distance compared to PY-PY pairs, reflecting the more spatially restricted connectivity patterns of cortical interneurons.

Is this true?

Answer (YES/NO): NO